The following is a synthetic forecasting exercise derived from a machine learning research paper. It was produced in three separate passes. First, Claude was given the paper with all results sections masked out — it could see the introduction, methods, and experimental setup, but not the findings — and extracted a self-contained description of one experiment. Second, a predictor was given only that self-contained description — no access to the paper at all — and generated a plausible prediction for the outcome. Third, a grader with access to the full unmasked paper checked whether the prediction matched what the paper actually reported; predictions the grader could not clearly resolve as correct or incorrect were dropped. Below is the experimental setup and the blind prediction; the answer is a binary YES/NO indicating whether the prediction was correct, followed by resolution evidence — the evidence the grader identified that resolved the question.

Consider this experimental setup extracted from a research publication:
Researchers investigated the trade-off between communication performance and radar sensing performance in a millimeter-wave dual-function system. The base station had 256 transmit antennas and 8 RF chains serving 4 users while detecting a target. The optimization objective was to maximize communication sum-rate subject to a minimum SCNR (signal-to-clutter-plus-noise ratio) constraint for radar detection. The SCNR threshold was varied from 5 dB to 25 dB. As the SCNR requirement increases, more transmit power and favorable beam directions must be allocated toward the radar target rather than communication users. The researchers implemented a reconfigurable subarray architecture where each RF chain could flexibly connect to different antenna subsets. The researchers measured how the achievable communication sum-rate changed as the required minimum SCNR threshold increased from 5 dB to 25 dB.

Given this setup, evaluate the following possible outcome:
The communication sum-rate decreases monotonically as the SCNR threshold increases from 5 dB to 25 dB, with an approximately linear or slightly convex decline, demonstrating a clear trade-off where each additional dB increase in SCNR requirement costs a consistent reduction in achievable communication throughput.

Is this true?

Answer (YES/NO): NO